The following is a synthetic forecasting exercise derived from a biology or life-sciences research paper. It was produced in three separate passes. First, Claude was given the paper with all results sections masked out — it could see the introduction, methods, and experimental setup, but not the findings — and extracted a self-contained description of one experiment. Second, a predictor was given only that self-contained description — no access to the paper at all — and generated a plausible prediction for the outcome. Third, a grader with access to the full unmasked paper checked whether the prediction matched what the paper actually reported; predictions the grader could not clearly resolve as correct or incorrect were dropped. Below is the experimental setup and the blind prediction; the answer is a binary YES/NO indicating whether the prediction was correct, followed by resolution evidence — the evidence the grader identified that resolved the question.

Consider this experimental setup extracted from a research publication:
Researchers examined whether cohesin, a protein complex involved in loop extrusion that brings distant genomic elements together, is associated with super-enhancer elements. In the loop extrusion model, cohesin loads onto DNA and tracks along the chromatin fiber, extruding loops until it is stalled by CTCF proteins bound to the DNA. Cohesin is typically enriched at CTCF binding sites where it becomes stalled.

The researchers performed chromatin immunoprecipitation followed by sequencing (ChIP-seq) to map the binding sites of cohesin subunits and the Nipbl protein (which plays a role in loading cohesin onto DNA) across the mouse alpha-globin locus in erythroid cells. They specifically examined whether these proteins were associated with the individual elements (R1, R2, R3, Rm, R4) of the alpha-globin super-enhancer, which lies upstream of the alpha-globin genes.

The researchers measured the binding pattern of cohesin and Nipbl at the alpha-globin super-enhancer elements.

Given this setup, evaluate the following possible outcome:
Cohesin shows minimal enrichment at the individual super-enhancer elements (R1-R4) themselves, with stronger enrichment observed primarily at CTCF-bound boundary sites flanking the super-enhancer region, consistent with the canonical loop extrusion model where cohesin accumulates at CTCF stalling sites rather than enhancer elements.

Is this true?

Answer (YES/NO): NO